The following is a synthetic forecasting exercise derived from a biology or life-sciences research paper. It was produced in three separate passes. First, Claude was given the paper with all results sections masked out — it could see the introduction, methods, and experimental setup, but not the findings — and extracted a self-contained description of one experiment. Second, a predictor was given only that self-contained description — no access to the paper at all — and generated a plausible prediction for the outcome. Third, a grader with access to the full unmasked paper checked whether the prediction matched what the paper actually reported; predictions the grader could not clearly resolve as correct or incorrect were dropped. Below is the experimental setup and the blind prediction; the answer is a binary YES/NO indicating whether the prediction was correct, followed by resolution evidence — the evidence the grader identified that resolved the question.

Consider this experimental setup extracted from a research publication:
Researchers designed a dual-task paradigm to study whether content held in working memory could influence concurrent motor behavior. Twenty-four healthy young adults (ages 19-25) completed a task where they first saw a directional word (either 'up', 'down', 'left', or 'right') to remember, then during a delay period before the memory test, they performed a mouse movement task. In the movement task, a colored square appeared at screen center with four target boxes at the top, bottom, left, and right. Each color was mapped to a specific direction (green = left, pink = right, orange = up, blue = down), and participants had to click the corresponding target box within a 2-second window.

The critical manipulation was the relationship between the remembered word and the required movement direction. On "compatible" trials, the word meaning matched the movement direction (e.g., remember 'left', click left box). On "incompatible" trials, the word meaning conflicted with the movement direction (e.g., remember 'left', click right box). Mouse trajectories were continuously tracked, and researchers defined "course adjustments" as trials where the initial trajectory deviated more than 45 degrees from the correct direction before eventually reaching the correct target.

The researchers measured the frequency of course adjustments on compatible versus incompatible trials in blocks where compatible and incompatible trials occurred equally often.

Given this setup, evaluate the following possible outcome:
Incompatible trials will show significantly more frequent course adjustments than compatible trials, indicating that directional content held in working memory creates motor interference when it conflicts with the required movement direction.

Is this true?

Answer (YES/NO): YES